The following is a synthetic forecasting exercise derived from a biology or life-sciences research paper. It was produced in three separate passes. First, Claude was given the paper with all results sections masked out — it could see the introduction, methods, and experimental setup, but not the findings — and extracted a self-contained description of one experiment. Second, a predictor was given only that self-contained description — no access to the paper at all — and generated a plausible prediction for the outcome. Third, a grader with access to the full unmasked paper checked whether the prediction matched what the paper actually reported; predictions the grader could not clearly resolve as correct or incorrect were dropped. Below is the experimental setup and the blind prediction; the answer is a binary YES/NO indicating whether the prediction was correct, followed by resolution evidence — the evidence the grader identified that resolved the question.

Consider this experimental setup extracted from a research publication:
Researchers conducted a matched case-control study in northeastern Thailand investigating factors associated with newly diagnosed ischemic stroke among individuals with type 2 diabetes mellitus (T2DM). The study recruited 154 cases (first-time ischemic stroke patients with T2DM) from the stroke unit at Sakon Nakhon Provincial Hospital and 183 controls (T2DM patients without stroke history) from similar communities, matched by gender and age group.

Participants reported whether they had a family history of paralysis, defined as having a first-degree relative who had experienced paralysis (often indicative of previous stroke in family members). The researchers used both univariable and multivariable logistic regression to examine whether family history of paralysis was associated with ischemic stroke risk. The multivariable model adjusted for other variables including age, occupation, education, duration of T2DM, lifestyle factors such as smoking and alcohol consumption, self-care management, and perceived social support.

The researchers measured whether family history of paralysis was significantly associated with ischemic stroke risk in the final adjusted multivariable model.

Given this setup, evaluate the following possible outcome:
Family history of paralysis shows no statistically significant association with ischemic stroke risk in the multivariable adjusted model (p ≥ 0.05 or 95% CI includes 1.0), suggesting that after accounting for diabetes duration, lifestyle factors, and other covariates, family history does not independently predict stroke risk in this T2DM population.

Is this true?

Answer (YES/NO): YES